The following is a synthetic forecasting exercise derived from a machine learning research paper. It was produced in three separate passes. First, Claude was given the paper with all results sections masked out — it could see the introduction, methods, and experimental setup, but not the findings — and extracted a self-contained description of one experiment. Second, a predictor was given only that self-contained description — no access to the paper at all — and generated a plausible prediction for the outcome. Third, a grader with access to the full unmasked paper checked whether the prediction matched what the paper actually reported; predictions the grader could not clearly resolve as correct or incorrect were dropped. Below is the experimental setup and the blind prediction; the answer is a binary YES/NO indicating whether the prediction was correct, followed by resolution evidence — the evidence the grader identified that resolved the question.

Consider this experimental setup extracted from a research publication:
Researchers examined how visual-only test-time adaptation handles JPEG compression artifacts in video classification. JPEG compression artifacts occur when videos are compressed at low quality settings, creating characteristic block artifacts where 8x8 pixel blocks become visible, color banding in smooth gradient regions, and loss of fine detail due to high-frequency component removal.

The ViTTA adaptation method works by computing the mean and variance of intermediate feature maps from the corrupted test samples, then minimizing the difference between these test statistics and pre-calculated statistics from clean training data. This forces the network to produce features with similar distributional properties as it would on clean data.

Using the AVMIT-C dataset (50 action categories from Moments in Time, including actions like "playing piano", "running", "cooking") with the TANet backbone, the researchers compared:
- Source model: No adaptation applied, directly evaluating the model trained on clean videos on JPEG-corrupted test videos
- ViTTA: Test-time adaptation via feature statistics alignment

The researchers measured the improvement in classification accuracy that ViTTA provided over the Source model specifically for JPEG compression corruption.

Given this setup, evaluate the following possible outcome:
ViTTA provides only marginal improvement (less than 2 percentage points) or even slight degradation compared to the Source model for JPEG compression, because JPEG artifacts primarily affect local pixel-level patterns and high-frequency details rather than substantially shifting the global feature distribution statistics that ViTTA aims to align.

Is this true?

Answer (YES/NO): YES